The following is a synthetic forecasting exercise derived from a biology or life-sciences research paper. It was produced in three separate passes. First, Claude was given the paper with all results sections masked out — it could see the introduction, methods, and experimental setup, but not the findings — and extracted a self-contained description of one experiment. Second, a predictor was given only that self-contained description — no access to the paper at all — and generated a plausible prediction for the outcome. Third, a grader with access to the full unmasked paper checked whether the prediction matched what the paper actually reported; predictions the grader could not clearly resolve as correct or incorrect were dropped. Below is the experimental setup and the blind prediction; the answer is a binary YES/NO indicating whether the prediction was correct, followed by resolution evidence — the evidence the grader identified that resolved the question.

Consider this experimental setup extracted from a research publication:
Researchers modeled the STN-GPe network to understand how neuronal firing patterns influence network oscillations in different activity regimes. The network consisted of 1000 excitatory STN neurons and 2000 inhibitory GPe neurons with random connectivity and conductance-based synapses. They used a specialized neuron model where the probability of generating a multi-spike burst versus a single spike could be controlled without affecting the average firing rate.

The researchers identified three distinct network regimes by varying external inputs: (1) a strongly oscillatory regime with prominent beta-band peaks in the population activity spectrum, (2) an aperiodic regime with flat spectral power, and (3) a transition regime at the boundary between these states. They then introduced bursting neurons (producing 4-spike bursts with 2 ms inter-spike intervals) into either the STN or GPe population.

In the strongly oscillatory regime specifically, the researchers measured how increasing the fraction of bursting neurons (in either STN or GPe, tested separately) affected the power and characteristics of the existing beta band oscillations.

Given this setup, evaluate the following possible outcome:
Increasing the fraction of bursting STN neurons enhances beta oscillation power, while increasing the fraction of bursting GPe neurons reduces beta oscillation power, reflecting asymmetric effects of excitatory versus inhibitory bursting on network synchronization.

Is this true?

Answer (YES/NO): NO